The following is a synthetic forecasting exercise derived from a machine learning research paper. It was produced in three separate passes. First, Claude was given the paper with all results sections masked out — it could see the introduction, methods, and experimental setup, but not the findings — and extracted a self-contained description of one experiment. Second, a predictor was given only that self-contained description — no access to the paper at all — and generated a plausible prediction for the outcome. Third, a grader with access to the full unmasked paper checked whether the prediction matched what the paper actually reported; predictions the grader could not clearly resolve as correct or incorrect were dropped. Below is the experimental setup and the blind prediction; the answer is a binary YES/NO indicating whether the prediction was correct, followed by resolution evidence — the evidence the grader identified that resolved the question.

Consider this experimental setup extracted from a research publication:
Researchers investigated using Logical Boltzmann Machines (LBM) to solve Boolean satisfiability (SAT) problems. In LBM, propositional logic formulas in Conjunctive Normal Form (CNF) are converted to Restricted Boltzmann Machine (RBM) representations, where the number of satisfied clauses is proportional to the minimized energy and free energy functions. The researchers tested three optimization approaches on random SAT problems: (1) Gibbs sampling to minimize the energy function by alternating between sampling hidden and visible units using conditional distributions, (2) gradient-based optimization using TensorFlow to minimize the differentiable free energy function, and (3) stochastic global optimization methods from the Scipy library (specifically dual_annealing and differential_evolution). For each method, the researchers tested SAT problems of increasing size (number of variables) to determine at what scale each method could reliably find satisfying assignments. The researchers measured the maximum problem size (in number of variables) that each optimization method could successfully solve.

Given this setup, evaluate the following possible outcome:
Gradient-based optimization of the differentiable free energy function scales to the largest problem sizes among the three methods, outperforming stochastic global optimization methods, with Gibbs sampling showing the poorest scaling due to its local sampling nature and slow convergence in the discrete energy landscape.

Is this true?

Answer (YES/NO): NO